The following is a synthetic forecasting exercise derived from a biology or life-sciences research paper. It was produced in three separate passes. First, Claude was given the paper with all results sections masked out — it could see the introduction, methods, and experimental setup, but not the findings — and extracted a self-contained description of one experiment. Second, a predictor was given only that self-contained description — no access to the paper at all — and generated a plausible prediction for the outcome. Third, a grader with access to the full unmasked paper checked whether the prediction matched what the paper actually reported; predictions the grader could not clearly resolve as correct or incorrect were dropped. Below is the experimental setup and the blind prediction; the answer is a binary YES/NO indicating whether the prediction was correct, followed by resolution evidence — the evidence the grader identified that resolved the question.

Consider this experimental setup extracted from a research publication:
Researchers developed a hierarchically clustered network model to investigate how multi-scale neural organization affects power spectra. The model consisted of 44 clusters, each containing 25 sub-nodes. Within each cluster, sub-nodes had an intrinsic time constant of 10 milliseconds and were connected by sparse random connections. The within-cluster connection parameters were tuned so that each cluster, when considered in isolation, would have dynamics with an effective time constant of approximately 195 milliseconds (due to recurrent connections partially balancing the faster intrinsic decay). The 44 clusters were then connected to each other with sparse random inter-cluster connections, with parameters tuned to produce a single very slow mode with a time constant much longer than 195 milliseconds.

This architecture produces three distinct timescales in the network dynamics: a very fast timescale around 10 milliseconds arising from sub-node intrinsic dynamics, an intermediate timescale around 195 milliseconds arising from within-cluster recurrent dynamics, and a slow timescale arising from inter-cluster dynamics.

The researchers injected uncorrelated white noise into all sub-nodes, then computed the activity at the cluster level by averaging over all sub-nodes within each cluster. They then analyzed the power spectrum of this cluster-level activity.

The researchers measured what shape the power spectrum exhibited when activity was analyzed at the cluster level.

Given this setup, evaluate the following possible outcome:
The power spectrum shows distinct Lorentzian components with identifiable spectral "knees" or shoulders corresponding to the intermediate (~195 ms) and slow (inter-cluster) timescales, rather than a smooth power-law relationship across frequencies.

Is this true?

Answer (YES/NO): YES